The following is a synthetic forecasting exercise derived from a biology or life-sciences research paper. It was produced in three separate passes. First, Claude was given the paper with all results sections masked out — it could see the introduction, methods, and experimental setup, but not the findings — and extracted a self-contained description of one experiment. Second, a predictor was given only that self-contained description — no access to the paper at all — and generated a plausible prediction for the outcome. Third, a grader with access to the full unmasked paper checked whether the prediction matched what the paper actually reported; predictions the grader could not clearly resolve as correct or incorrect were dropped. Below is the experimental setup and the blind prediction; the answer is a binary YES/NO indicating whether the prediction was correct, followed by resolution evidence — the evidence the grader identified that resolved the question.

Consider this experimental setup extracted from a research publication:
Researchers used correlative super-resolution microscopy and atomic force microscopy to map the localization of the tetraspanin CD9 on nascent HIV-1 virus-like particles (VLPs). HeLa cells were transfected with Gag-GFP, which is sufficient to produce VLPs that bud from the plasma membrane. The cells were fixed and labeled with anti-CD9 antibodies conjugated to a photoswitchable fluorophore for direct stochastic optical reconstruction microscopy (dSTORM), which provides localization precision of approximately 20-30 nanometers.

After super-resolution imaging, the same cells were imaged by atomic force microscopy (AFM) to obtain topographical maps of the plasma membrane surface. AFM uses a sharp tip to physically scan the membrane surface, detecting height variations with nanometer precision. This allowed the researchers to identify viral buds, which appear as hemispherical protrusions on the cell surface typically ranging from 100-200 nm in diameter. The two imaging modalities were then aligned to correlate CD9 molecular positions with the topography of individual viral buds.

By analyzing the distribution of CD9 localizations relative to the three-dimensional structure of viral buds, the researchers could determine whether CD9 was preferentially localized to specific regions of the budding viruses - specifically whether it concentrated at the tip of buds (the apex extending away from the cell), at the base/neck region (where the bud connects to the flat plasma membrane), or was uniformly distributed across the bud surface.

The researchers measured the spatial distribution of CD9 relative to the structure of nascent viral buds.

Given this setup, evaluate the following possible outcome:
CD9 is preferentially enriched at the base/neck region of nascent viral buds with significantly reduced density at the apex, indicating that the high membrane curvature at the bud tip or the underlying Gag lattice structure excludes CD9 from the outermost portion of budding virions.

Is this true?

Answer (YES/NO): NO